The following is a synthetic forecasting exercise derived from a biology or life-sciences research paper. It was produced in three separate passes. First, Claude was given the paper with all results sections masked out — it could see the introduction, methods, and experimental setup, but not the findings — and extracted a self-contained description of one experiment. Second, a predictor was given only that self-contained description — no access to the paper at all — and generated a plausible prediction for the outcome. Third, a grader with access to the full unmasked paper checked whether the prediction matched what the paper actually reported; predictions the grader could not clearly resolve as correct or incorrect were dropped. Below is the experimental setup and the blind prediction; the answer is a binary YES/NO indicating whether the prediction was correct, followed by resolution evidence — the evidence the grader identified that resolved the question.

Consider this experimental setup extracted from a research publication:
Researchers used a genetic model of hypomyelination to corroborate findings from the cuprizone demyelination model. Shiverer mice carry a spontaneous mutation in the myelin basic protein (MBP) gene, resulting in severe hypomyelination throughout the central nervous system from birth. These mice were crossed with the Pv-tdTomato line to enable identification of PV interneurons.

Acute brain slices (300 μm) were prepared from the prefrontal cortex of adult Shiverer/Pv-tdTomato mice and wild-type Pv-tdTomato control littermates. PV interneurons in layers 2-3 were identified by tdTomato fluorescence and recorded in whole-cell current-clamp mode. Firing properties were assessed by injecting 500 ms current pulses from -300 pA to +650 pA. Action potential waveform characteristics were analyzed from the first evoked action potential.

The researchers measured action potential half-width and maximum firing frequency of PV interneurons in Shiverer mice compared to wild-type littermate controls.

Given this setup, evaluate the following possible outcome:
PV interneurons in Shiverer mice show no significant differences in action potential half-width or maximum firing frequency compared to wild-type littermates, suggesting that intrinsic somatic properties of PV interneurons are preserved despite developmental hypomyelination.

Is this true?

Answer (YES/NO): NO